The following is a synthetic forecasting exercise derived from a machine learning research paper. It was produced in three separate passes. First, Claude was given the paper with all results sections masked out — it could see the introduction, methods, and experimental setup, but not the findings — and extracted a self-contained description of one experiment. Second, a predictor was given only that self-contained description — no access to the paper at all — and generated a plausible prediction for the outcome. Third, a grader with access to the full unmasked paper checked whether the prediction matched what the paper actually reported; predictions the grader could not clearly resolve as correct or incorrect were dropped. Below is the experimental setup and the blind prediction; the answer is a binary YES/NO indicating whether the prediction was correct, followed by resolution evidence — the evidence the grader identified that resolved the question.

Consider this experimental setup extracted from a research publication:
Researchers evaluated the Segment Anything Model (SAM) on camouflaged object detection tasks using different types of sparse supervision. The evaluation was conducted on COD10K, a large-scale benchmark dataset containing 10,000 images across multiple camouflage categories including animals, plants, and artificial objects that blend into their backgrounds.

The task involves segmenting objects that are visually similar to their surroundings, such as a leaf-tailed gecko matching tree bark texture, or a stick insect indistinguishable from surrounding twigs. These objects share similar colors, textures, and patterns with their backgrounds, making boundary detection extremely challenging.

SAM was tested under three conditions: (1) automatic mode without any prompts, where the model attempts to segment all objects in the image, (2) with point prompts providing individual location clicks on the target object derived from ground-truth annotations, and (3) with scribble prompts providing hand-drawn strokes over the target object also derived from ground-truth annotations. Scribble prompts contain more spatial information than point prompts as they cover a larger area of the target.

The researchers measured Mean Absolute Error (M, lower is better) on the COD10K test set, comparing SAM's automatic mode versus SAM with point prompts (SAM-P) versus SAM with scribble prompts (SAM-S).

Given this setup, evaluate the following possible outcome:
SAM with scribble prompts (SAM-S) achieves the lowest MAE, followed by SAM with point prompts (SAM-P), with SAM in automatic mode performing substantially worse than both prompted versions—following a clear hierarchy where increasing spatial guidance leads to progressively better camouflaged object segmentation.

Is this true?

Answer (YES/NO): YES